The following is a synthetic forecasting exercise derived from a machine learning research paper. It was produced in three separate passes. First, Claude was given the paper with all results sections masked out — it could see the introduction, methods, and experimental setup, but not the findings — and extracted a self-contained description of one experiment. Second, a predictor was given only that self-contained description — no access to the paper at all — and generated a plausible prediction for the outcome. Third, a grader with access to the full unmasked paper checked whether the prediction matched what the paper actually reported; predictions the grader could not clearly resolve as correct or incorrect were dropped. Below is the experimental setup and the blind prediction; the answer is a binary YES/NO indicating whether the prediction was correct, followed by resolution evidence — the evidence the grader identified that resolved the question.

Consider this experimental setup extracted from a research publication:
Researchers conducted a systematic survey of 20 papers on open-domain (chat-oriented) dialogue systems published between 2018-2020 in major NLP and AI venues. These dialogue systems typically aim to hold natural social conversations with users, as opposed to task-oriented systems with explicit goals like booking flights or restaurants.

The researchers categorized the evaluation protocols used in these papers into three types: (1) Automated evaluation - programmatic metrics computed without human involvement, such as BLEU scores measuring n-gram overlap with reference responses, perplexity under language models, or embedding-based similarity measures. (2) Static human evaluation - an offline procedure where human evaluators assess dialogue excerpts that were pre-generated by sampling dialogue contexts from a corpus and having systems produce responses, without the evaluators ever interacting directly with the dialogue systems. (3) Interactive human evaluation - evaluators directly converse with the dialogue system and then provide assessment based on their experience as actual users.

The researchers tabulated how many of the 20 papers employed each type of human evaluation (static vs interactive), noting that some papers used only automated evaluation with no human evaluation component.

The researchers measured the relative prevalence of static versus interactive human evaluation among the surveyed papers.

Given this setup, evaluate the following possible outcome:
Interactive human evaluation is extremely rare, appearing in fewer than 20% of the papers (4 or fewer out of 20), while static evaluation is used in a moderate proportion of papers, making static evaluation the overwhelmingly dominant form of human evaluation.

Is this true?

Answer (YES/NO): NO